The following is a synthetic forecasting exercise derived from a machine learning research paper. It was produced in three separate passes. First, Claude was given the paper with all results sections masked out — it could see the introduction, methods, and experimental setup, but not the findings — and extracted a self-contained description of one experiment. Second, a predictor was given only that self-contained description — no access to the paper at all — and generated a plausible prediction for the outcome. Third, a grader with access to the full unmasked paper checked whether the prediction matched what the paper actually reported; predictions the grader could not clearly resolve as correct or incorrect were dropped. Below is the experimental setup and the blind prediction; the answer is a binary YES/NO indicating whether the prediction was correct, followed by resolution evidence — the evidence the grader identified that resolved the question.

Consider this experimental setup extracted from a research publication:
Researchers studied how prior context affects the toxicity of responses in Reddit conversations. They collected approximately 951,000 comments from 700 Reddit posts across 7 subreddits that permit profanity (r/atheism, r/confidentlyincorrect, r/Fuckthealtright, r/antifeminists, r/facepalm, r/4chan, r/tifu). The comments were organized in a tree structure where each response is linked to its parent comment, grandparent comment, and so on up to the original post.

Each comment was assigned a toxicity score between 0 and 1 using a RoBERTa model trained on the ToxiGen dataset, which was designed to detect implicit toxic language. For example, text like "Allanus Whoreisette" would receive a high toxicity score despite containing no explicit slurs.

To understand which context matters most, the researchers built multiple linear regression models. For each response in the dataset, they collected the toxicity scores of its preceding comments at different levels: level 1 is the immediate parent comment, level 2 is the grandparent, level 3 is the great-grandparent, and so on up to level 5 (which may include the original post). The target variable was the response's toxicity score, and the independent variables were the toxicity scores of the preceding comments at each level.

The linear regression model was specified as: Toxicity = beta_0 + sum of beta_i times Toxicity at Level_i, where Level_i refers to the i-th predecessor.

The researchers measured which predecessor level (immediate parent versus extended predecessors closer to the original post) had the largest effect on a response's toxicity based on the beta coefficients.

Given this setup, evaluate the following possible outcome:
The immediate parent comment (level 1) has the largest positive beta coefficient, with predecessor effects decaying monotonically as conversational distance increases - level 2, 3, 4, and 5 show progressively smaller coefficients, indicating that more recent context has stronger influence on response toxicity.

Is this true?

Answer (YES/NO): NO